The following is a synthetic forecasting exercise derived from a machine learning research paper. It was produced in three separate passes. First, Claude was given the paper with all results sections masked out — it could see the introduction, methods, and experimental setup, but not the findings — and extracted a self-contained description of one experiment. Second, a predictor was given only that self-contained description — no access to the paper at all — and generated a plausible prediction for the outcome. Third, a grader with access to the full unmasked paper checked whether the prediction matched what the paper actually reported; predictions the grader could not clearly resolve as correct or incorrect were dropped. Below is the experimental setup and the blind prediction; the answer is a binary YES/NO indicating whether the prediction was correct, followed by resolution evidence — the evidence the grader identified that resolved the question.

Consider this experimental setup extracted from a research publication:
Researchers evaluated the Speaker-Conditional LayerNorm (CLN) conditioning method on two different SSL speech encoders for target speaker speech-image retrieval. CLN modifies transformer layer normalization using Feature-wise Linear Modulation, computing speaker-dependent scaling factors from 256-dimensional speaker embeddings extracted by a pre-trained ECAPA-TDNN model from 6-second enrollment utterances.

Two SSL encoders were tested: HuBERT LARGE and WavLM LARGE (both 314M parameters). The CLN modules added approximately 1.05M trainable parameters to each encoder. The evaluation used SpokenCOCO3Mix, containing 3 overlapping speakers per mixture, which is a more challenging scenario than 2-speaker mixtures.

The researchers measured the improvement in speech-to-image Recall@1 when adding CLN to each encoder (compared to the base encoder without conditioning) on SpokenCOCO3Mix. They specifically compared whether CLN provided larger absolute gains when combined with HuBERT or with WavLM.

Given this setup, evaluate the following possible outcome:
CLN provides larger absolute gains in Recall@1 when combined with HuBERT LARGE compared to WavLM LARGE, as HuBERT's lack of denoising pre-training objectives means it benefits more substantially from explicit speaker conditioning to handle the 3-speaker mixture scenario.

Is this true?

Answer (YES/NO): NO